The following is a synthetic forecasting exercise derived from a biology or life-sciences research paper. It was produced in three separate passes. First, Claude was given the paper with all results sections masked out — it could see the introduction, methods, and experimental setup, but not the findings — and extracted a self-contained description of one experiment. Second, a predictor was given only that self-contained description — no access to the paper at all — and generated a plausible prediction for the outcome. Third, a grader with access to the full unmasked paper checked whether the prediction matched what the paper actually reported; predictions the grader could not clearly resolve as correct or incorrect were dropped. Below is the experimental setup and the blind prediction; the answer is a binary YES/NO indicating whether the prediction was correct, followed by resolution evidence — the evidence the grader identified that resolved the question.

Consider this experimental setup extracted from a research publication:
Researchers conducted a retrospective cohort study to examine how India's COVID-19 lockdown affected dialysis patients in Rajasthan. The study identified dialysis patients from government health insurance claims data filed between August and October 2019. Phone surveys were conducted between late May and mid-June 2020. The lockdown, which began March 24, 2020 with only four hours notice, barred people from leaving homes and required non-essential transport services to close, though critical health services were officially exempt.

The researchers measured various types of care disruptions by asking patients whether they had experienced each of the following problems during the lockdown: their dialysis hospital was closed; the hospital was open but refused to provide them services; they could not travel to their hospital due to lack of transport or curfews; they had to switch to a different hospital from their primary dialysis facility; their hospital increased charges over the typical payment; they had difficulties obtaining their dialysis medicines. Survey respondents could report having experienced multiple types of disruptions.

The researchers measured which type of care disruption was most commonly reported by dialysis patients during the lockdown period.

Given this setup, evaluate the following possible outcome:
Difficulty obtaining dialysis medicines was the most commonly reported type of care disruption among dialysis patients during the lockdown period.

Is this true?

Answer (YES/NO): NO